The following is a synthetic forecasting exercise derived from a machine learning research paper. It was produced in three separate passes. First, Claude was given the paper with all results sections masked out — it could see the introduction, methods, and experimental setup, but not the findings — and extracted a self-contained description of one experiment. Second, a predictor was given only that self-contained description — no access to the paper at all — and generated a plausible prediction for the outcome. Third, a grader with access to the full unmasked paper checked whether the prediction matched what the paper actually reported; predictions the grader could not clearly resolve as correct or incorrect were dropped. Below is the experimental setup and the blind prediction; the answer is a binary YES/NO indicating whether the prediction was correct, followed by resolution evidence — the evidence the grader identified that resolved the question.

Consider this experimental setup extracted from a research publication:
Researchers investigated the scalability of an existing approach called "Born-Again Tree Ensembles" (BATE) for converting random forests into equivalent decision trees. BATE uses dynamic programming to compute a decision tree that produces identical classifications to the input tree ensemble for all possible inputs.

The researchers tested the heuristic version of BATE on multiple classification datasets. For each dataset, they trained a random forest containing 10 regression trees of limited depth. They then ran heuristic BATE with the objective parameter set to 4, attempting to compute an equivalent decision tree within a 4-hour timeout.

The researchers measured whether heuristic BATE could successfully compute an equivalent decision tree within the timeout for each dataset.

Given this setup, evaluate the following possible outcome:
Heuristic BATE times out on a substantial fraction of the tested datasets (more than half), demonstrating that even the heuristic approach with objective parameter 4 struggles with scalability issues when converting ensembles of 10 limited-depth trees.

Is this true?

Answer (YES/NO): YES